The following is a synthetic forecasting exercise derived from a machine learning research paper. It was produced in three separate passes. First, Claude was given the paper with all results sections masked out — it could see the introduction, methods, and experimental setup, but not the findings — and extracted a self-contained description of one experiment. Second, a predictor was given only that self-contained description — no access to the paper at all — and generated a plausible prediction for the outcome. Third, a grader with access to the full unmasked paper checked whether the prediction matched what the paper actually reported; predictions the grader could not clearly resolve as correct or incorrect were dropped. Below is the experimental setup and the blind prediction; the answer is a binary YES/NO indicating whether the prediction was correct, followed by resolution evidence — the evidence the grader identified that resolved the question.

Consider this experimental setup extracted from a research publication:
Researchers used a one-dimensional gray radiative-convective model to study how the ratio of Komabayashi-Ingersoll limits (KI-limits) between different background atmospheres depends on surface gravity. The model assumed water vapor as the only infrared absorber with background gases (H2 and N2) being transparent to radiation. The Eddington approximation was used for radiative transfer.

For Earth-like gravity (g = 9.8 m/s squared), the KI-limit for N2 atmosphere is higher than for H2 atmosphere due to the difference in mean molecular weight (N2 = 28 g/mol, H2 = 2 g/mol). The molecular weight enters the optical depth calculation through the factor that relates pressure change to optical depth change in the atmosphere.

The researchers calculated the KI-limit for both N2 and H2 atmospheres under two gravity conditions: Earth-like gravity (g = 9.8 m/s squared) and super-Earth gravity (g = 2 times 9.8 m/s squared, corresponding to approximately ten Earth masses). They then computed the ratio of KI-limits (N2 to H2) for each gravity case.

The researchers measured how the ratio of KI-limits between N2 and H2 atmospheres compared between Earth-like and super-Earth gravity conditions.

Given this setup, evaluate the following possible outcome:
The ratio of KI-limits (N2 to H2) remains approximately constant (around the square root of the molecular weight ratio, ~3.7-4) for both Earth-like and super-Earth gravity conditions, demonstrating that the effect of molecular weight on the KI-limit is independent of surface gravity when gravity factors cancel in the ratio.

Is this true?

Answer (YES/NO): NO